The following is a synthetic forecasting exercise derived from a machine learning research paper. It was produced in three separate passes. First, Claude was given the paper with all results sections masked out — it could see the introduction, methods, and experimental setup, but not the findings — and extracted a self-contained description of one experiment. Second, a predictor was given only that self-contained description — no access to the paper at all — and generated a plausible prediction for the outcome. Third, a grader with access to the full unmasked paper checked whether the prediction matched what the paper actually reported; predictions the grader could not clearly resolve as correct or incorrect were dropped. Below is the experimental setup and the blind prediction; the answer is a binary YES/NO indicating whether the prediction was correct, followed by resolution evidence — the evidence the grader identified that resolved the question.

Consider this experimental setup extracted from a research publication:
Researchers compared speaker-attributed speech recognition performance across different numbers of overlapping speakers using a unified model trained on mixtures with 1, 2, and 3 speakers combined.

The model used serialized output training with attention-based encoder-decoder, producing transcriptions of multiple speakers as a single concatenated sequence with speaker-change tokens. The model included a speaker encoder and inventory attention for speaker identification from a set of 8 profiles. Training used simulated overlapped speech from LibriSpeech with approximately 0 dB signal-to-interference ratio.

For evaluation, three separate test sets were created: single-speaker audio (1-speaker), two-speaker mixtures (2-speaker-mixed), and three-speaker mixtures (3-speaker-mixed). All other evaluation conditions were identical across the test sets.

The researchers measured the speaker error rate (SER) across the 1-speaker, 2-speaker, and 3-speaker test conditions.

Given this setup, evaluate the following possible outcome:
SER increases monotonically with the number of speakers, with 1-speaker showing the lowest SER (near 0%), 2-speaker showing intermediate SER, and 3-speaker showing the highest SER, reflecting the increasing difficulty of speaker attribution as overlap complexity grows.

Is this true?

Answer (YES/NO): YES